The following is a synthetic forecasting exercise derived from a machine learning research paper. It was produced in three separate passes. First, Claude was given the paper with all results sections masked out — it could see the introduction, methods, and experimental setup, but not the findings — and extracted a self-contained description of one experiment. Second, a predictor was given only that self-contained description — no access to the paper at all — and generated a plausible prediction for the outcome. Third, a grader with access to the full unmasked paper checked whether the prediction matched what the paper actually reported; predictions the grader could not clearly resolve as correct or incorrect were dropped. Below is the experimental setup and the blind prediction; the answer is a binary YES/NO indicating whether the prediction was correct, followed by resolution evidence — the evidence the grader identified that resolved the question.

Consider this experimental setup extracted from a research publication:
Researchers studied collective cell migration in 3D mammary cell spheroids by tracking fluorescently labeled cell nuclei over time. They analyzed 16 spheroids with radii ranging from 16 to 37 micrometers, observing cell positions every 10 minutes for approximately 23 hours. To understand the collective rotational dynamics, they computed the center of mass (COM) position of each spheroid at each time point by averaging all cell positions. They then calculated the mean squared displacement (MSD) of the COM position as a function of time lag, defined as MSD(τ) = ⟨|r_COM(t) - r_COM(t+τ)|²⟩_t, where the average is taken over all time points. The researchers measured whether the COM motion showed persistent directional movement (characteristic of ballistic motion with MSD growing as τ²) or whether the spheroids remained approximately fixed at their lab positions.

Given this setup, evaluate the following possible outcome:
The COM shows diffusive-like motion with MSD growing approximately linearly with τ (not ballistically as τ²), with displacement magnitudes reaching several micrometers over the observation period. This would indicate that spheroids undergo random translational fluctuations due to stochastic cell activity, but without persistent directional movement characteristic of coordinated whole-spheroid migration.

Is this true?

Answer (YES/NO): NO